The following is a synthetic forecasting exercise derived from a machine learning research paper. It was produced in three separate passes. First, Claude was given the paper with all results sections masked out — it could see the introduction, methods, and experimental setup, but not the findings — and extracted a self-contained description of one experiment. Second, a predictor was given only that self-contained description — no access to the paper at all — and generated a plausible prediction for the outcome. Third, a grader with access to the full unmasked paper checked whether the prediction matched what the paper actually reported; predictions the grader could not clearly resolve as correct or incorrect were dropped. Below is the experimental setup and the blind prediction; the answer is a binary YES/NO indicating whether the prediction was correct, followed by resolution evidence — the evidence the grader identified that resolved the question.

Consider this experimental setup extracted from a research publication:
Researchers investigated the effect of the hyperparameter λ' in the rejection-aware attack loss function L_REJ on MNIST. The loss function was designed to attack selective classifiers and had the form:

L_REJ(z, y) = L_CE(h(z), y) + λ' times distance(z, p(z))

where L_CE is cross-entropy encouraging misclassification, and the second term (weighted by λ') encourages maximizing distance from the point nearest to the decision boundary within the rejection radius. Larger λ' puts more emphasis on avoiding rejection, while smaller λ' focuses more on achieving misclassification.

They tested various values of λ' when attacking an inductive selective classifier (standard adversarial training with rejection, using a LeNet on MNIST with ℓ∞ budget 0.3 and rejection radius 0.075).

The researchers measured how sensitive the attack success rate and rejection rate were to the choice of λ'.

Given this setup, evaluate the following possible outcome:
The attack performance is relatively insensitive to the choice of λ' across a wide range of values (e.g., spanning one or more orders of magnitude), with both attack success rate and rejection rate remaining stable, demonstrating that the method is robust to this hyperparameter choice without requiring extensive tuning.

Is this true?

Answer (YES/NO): YES